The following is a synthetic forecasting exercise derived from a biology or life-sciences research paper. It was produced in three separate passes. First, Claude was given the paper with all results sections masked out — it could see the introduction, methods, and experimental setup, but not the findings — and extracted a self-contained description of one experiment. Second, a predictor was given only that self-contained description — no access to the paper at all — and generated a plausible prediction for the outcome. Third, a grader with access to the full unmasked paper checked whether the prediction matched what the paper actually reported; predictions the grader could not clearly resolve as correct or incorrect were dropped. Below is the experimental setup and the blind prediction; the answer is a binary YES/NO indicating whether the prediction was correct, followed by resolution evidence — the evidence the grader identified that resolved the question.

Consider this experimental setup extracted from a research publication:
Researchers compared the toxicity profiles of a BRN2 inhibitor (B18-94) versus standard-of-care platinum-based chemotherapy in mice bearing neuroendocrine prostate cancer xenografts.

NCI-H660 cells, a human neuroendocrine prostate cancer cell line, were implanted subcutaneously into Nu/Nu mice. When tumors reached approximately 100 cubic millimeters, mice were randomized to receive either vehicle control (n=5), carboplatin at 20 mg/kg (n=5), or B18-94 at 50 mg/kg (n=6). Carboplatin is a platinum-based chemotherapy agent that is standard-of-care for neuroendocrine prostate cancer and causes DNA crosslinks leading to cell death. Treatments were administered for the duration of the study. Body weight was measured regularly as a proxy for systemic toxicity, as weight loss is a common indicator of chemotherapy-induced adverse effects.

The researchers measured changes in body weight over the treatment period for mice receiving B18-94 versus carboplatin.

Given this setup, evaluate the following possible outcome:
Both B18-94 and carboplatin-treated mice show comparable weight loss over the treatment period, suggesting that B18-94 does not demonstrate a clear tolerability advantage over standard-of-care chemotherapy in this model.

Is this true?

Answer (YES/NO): NO